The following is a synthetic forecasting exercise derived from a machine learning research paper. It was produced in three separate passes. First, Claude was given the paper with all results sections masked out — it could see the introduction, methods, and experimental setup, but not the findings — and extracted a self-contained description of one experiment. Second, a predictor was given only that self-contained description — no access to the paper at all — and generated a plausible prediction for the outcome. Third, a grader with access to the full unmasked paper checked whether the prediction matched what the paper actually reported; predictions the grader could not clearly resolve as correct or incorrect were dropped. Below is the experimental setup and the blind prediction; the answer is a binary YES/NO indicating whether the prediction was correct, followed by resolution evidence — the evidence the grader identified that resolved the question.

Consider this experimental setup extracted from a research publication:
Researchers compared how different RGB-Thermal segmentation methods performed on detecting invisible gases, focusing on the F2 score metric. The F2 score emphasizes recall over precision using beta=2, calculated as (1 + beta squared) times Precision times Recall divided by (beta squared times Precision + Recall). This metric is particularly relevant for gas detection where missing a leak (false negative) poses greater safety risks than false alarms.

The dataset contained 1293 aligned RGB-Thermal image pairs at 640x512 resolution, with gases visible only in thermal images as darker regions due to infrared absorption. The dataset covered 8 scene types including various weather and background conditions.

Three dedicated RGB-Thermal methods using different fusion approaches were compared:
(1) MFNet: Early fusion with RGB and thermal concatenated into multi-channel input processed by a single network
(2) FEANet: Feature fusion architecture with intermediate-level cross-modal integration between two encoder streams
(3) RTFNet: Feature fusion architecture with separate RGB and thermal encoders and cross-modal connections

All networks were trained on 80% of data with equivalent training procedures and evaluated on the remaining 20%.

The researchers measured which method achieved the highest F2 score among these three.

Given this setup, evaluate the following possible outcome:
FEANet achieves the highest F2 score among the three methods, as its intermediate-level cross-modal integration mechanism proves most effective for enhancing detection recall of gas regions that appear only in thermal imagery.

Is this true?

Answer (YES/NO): NO